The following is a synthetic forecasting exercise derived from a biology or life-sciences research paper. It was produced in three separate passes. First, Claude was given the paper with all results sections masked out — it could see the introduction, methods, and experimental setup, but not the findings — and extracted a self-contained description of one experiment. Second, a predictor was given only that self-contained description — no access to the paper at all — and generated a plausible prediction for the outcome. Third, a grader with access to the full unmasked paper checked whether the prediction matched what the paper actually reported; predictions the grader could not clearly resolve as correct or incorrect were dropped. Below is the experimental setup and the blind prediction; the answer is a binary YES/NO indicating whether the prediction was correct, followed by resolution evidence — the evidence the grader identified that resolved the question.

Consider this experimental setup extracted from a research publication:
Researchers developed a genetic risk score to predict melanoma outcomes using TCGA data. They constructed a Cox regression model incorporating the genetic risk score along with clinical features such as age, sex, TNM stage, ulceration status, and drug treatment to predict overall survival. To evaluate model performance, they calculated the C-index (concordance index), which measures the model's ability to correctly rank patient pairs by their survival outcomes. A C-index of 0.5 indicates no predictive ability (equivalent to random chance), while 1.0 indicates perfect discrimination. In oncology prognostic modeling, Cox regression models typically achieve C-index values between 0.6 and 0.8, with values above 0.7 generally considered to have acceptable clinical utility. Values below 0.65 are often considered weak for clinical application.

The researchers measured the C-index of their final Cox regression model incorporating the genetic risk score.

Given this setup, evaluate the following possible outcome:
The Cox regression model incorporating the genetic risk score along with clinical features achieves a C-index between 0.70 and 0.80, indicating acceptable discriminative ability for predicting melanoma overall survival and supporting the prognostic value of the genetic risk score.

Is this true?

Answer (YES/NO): NO